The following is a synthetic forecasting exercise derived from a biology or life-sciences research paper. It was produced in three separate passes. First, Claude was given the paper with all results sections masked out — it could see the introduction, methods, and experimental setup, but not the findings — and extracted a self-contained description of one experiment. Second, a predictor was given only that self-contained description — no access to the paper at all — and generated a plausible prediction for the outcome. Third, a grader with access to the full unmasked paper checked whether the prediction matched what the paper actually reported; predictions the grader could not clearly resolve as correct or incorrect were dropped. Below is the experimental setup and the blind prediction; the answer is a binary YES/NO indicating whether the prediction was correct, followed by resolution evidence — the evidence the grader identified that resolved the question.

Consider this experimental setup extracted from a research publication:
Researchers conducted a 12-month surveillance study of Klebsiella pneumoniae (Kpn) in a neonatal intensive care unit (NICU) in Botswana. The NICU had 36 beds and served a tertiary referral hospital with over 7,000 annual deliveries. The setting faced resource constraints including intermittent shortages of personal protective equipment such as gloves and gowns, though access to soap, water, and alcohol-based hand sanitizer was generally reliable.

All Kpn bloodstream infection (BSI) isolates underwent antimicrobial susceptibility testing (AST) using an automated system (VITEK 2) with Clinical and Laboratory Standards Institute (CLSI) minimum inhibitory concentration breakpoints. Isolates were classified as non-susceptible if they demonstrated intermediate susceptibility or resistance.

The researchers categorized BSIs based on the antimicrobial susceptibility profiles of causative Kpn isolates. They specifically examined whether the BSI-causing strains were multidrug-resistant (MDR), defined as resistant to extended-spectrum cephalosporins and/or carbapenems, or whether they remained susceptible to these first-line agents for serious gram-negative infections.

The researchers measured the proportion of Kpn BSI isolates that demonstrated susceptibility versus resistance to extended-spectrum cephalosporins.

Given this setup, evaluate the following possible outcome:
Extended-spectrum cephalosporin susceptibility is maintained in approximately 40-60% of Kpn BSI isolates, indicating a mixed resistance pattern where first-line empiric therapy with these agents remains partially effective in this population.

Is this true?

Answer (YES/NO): NO